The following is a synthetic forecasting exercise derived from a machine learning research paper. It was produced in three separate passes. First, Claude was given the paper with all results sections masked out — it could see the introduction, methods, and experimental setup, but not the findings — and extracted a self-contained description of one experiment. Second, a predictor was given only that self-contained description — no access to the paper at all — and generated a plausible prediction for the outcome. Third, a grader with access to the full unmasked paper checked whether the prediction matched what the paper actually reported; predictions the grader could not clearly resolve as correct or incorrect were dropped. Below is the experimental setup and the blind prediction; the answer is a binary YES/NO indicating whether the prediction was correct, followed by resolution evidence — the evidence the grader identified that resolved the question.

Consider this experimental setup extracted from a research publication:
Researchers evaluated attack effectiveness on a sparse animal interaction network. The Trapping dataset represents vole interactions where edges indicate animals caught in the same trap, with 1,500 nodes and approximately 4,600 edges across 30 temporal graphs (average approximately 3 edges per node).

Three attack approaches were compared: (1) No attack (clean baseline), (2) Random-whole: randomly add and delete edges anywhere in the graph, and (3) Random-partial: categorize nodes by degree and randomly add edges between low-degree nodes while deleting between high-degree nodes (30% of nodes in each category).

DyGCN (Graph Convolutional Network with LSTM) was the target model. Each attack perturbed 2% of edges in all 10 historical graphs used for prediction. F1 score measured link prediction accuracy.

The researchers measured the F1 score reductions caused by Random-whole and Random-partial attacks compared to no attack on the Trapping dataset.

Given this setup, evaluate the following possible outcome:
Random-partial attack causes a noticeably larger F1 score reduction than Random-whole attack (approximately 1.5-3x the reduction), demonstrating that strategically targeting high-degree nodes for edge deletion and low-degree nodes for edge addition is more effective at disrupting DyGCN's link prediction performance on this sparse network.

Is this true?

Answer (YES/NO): YES